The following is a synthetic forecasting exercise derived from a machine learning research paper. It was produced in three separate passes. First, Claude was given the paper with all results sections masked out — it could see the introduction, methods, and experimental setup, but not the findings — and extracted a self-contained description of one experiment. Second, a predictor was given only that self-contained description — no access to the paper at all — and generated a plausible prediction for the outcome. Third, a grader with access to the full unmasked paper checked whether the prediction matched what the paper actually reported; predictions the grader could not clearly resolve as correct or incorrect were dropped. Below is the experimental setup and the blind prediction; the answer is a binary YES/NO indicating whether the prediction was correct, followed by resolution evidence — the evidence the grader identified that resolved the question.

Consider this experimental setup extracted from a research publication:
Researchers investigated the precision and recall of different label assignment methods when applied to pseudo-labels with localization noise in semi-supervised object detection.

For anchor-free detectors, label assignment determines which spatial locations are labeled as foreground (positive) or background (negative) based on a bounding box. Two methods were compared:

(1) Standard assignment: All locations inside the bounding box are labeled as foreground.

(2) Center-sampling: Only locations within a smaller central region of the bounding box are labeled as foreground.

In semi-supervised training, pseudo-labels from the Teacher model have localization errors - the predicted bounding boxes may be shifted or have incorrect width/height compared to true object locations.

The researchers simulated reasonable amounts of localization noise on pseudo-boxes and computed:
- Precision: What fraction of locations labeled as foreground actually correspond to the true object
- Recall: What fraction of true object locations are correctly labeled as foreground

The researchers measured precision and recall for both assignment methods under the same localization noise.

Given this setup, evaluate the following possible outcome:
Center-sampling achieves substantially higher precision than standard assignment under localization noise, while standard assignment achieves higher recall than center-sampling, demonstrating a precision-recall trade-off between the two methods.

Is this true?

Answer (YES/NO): NO